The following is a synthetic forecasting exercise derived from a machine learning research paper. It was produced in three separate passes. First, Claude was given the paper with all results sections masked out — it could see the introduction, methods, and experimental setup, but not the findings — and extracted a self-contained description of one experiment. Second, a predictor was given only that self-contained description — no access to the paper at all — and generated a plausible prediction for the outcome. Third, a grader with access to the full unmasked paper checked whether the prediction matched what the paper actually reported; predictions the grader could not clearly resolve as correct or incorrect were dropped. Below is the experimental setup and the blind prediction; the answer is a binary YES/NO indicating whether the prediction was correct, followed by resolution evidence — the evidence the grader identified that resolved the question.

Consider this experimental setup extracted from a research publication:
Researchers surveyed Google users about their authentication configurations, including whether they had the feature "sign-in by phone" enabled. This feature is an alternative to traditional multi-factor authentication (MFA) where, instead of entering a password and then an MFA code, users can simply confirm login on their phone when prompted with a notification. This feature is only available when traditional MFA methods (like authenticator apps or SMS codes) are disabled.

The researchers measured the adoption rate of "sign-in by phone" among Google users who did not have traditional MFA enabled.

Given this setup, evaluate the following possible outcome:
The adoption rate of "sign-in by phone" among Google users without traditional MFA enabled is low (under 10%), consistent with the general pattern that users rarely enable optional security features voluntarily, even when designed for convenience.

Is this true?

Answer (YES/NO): NO